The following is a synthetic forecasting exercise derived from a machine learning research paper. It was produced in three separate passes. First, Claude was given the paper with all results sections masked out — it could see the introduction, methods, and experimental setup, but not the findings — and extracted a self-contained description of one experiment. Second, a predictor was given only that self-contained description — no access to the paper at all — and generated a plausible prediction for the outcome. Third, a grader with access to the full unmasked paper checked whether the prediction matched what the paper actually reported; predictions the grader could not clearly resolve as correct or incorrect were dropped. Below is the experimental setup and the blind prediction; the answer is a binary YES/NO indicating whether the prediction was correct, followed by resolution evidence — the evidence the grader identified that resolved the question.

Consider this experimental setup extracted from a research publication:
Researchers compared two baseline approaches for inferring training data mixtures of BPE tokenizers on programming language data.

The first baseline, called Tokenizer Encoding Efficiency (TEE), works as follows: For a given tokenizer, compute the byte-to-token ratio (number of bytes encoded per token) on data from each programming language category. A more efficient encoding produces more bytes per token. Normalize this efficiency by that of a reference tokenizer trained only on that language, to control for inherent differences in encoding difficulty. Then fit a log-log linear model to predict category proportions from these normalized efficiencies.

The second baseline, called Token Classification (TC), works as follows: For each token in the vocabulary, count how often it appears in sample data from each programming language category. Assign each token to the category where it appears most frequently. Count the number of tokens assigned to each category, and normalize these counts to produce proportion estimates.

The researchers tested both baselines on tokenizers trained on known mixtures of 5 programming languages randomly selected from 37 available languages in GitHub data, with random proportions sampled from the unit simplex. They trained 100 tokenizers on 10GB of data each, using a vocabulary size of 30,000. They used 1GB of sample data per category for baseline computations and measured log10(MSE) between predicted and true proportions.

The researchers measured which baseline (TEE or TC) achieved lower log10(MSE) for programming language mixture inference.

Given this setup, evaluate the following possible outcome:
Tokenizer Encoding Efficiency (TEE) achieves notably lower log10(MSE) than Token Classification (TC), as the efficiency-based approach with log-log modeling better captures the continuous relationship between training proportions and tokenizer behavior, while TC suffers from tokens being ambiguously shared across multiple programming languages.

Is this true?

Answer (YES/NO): YES